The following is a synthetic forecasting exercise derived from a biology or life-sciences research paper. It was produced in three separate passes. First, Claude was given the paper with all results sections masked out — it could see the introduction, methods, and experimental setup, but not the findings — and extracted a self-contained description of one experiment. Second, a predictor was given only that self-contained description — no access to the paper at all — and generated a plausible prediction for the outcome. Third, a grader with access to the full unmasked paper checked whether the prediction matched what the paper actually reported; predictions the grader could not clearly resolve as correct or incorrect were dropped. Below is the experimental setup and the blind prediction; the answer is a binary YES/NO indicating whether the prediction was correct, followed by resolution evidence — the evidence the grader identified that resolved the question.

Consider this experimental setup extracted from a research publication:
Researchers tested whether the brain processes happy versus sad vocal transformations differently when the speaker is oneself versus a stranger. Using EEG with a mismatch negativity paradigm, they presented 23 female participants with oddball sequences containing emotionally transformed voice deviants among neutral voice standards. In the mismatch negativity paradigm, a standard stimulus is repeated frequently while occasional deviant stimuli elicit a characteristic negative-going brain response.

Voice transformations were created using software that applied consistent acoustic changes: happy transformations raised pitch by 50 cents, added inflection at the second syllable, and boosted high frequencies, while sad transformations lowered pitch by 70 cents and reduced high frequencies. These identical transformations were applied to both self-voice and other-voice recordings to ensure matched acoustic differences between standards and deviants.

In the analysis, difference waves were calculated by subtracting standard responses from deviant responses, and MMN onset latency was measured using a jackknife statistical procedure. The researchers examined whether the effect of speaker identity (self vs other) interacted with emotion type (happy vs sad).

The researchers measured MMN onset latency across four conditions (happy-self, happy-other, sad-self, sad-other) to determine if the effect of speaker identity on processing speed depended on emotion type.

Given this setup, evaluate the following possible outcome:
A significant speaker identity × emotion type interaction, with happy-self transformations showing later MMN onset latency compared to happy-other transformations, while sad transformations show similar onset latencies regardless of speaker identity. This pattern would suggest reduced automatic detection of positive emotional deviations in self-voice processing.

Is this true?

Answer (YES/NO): NO